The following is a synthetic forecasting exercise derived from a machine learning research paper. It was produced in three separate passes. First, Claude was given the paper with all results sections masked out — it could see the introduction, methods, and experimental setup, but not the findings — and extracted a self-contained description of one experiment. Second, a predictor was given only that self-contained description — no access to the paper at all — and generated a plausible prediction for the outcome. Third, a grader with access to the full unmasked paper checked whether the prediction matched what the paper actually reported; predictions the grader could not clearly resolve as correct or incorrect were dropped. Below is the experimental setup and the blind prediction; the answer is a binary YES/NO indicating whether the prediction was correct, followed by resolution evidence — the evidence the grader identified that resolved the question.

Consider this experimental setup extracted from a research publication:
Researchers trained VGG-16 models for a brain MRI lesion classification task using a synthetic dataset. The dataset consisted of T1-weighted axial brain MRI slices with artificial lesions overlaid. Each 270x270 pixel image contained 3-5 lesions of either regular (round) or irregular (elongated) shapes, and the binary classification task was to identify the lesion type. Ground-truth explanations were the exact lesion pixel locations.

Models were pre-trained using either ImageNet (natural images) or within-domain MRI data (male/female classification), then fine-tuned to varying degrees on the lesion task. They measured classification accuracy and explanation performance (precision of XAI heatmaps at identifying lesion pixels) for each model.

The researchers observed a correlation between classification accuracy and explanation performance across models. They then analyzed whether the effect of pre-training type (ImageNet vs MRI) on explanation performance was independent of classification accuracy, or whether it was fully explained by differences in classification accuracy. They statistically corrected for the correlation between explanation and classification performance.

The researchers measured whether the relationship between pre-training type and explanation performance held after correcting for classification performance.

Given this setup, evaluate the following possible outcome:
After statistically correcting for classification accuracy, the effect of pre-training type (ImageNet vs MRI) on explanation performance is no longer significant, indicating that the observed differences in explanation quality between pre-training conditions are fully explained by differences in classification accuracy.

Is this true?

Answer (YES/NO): NO